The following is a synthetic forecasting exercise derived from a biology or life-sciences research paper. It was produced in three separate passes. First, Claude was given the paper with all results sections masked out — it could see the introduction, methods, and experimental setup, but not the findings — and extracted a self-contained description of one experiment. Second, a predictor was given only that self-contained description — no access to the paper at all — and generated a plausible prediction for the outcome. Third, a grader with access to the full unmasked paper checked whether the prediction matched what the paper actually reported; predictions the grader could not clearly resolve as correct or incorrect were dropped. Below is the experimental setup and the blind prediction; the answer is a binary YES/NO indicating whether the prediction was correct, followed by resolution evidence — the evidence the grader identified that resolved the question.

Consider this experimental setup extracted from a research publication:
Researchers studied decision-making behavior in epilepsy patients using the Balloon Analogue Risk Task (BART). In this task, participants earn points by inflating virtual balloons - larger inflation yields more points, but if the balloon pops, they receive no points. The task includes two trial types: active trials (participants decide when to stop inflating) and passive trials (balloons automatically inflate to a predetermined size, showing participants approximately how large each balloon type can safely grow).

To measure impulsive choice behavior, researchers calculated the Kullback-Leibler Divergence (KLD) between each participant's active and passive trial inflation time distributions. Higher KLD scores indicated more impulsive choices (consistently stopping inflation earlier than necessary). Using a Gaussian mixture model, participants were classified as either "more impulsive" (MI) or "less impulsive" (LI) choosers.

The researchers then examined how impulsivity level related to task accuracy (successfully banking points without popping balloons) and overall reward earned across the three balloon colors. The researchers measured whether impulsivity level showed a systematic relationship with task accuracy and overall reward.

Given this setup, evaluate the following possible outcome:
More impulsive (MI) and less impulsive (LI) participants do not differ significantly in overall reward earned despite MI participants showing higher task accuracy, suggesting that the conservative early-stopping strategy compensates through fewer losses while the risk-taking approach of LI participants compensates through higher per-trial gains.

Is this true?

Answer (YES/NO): NO